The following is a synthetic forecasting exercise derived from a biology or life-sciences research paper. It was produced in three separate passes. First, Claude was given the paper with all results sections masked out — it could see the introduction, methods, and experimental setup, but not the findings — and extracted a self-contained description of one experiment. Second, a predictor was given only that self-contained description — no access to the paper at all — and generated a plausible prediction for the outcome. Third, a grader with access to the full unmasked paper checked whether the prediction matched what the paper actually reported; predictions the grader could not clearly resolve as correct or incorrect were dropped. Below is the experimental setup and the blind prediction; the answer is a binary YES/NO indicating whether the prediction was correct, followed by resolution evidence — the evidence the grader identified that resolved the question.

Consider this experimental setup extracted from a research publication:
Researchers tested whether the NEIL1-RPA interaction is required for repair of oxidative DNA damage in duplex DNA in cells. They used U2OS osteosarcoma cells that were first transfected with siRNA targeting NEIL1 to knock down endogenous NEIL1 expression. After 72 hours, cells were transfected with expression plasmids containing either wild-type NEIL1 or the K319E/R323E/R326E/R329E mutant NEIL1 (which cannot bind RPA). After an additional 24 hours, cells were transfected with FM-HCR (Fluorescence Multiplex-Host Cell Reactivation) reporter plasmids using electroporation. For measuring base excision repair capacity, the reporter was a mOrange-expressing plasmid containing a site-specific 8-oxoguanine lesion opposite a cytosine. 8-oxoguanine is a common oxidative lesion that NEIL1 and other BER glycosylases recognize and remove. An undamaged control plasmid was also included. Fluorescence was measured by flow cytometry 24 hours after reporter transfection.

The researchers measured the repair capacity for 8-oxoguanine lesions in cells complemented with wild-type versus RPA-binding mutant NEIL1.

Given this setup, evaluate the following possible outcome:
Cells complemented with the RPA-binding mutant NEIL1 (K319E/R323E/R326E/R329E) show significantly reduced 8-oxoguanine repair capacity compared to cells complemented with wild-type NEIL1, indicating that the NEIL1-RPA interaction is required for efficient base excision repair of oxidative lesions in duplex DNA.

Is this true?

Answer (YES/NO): NO